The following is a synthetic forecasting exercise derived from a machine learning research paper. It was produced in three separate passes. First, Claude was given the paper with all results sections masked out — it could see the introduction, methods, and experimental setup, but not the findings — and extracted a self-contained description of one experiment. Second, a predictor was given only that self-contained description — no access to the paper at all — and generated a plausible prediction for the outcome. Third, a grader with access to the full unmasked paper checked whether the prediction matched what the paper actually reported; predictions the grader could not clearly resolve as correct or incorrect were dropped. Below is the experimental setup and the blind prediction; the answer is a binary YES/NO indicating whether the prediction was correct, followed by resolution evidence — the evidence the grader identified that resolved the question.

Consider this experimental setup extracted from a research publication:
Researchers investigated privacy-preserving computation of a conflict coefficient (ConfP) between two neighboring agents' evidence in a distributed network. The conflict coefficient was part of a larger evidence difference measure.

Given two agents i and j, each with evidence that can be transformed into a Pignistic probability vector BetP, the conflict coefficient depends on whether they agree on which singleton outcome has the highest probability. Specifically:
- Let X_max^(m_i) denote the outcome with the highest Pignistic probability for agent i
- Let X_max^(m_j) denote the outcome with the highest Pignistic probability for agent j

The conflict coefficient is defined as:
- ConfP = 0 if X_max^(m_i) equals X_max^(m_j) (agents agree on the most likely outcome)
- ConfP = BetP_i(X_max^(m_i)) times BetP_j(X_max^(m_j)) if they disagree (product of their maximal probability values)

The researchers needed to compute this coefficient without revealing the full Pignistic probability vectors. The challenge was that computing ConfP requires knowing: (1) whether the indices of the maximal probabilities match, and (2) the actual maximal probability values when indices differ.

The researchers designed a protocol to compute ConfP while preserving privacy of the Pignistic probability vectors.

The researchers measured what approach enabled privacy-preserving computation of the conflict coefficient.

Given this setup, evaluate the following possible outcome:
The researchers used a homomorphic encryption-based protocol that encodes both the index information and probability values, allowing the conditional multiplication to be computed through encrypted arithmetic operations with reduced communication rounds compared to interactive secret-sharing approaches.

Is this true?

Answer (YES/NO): NO